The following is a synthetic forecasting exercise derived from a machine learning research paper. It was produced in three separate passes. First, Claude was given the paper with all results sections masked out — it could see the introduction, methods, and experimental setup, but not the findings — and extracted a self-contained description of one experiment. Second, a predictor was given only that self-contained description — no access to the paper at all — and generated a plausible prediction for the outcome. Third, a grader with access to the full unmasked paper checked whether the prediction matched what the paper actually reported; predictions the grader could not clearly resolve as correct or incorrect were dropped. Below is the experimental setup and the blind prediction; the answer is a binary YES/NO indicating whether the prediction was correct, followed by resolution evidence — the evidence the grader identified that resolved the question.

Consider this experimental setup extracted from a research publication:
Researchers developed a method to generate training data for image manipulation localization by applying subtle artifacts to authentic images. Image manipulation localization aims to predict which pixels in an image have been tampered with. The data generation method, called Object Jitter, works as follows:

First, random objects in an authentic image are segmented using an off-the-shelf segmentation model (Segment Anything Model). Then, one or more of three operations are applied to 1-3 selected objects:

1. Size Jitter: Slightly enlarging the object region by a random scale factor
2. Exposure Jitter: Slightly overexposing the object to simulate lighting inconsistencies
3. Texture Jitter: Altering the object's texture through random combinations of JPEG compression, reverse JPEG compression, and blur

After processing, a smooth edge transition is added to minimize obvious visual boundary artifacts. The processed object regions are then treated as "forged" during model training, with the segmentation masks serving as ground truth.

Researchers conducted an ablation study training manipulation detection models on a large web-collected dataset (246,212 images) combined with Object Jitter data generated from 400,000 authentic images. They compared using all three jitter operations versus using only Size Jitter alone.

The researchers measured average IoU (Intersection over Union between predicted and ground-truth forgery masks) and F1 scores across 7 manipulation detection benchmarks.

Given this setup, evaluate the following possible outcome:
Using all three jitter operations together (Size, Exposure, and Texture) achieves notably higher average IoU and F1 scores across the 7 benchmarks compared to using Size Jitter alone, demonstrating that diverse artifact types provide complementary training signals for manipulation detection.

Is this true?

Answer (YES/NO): NO